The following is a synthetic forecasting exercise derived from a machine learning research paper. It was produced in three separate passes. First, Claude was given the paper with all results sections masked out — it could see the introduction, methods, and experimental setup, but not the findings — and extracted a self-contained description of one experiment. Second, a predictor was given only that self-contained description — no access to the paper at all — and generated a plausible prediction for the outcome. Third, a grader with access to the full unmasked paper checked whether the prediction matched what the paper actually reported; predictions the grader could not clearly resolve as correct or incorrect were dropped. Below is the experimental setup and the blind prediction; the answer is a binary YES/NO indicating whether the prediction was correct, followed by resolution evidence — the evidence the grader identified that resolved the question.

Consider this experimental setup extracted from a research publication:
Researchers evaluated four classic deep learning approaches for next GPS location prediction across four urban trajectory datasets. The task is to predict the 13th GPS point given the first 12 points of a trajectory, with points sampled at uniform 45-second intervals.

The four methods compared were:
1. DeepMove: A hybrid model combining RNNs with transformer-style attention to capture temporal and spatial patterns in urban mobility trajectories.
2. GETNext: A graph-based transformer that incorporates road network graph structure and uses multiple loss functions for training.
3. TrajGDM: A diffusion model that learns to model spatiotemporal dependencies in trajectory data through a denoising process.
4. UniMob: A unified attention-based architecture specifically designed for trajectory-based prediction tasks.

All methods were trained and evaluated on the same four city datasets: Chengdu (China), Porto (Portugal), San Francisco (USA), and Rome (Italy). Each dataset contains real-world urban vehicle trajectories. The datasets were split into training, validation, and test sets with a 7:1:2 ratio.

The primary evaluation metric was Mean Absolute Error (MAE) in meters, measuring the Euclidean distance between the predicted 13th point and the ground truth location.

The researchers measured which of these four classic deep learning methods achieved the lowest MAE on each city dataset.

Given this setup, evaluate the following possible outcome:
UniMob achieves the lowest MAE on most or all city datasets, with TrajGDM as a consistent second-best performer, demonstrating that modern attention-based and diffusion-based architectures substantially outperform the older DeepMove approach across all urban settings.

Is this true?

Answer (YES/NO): NO